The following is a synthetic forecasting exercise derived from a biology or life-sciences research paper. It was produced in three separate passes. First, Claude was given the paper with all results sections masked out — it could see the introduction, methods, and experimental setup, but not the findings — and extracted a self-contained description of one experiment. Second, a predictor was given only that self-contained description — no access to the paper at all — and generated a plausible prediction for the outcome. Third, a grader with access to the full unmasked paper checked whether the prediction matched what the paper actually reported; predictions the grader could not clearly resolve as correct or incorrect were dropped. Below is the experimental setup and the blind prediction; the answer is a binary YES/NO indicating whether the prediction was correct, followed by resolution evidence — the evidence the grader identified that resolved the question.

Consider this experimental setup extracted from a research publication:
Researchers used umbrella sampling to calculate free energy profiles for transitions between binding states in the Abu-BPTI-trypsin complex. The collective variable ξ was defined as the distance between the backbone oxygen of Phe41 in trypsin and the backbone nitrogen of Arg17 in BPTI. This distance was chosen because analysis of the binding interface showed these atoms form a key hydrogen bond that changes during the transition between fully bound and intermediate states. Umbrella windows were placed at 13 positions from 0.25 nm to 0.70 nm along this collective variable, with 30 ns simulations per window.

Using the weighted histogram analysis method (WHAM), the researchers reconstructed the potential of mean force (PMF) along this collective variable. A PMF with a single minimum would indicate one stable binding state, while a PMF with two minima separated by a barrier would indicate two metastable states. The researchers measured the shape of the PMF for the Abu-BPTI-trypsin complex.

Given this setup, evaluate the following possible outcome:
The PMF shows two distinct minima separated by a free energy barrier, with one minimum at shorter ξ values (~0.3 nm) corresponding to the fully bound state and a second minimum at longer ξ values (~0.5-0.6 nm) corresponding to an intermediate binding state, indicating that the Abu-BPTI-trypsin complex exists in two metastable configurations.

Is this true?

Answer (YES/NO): YES